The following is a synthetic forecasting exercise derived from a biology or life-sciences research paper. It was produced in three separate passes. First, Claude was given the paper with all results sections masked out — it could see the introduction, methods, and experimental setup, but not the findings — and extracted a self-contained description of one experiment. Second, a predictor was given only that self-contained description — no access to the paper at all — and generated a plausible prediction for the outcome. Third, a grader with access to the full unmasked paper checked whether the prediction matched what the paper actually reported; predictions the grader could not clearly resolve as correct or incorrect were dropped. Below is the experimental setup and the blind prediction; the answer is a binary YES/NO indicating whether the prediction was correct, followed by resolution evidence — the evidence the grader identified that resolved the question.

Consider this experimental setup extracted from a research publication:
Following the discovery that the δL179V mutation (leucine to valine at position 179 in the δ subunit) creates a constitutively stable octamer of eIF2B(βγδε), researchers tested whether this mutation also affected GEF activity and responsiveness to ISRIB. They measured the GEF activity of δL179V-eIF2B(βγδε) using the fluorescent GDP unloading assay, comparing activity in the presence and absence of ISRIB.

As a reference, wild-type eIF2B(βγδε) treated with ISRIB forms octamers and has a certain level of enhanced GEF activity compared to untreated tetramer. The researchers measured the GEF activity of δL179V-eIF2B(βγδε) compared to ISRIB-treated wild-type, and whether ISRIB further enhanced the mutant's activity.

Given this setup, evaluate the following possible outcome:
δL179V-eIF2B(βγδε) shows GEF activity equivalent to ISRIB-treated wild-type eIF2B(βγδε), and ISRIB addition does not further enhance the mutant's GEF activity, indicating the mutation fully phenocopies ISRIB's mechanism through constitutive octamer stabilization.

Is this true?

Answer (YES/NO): NO